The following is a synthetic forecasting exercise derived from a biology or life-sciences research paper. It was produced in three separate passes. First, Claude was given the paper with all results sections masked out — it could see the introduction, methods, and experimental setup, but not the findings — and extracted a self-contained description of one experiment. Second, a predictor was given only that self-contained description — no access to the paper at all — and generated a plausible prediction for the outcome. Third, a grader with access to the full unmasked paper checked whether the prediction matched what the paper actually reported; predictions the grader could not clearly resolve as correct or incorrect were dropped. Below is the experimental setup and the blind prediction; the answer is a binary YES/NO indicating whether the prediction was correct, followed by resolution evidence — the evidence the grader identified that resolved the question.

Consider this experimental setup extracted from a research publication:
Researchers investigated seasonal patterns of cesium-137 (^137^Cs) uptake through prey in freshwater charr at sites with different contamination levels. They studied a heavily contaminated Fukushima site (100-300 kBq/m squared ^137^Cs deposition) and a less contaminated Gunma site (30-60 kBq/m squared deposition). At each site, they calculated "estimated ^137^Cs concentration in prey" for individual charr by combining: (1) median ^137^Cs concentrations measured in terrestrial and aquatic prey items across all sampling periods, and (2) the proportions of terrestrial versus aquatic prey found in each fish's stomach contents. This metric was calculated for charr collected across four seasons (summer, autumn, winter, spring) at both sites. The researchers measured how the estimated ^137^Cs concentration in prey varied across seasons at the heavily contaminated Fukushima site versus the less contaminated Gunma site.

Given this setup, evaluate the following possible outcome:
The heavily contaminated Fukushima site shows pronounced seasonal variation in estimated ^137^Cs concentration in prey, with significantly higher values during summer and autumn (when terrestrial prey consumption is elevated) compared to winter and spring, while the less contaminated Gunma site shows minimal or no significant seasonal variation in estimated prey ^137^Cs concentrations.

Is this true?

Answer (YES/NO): NO